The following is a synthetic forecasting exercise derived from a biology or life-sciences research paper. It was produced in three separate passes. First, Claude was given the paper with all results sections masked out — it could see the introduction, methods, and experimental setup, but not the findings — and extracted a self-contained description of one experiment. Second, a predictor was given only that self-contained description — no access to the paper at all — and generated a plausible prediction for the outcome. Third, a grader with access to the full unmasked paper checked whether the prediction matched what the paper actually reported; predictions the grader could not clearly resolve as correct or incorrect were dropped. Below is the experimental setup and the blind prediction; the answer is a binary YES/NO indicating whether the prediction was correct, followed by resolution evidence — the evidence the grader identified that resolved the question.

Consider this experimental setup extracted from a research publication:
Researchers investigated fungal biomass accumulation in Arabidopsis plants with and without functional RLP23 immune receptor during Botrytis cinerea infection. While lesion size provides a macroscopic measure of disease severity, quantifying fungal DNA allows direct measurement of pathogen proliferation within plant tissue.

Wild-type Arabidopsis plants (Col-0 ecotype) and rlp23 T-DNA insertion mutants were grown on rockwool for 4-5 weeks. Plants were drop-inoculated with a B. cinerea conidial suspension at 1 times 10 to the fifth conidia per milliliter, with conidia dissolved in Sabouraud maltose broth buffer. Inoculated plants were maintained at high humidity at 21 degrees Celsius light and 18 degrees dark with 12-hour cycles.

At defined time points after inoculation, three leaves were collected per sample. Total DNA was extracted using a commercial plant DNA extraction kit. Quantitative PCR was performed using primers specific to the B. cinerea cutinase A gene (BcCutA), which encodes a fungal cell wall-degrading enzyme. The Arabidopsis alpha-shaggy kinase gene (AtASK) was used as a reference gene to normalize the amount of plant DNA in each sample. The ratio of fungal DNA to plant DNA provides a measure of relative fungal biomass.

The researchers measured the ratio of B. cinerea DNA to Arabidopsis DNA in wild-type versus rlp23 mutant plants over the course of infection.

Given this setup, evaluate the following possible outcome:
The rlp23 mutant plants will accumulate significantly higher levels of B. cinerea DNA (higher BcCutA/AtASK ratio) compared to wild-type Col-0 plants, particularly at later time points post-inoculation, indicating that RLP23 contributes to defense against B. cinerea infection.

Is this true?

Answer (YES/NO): YES